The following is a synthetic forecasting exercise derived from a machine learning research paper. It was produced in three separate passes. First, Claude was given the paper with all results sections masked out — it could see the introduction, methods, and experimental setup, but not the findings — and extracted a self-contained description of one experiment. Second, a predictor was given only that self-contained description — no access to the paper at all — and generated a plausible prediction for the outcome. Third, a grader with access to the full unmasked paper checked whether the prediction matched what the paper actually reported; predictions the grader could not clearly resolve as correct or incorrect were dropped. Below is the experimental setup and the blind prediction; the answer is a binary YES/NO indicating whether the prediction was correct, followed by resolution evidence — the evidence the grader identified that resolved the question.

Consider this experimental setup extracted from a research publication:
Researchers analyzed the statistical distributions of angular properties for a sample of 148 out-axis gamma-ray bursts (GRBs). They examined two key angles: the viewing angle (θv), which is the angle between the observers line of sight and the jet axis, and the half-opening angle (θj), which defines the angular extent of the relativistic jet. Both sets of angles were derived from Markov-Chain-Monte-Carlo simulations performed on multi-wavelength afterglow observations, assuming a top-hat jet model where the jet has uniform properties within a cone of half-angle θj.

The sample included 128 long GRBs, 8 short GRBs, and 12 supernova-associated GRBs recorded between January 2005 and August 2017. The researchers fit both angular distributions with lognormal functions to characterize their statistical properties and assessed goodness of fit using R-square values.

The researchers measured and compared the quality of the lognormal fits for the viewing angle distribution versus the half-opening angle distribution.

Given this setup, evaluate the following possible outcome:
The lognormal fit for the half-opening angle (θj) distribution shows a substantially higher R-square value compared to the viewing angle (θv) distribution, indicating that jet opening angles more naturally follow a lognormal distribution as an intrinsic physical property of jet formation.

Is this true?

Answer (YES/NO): NO